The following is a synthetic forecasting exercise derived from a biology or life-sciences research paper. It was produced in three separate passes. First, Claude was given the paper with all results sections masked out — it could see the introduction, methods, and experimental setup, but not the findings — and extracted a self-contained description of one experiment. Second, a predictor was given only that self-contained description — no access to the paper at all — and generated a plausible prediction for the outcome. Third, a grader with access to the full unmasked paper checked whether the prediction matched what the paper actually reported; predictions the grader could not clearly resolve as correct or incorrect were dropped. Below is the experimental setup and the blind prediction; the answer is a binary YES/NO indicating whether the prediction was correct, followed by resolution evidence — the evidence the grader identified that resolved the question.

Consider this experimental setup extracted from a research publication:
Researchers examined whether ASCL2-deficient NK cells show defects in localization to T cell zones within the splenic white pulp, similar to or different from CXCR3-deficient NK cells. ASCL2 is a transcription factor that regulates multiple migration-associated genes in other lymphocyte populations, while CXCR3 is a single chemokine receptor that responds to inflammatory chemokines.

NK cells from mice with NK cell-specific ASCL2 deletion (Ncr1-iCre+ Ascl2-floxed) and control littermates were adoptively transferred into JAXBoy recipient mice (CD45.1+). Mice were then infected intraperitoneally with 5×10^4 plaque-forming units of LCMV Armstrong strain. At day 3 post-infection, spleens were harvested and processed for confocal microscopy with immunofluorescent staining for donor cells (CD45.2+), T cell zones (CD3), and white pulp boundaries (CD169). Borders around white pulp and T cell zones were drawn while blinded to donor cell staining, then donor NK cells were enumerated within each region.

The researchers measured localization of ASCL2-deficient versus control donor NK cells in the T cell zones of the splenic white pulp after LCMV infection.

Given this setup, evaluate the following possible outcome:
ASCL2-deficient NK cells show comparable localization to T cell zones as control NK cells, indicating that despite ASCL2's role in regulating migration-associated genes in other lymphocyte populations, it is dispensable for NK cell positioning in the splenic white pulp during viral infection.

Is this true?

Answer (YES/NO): NO